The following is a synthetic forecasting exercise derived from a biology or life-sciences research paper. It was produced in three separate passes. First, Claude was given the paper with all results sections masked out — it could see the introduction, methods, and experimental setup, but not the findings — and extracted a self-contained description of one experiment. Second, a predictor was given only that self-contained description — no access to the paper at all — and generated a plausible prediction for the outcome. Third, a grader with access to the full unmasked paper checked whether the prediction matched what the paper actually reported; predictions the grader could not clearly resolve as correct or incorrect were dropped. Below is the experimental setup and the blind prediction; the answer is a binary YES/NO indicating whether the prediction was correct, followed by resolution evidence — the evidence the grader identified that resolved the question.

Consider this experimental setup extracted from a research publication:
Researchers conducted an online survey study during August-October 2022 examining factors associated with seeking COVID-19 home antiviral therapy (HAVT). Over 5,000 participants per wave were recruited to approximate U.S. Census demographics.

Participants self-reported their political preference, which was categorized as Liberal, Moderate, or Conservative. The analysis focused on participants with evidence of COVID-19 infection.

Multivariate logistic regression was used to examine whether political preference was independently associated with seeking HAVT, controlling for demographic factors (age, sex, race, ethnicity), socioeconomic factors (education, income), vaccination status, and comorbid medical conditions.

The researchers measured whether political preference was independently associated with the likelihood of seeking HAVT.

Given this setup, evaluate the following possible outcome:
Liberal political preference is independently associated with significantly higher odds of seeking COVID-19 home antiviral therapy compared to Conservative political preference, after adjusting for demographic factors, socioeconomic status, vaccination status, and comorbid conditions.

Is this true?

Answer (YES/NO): YES